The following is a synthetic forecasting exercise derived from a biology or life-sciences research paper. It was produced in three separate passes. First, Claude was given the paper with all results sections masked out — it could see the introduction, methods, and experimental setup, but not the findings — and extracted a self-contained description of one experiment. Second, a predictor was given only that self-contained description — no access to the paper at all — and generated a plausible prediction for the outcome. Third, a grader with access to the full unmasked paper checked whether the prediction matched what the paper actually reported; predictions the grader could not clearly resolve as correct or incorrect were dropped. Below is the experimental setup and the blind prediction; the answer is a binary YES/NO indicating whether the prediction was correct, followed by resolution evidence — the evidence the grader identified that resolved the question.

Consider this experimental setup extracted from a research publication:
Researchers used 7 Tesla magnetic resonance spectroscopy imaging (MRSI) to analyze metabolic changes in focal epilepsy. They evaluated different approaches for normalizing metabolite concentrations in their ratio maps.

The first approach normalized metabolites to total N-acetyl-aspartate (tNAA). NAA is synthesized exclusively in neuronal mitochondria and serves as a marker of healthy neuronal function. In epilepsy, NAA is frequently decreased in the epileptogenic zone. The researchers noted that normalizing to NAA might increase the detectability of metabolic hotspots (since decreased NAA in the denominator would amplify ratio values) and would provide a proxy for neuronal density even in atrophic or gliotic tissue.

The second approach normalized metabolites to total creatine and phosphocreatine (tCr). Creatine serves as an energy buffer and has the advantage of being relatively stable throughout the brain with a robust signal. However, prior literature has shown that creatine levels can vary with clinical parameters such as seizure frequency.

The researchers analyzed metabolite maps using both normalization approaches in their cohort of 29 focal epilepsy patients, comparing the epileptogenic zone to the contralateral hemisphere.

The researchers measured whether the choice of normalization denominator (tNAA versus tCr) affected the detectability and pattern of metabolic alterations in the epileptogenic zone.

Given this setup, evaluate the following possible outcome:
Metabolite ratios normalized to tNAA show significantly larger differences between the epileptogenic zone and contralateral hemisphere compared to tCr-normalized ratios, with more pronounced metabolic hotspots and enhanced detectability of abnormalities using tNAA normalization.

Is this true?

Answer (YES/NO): NO